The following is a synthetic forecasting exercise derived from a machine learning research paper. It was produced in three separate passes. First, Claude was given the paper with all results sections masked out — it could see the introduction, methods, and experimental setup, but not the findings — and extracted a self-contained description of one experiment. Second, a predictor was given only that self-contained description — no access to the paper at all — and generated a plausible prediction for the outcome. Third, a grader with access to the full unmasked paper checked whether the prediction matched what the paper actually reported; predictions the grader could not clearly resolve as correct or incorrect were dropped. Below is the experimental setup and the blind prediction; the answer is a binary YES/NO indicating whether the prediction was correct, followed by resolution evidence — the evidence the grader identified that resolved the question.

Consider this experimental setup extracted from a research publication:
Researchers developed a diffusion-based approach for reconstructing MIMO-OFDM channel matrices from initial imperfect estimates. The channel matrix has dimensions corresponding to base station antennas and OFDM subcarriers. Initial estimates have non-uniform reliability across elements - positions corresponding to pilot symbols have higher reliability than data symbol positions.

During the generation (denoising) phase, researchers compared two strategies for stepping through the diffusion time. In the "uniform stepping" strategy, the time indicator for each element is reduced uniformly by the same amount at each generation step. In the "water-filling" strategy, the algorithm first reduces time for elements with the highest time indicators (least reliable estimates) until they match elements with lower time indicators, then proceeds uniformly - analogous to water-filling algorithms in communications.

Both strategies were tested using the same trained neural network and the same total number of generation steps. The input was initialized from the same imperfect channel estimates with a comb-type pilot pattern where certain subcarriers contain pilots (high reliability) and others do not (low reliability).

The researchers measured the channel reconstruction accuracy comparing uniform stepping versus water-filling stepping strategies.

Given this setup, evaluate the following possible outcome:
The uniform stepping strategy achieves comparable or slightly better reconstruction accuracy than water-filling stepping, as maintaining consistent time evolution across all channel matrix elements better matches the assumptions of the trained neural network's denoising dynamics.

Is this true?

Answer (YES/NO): NO